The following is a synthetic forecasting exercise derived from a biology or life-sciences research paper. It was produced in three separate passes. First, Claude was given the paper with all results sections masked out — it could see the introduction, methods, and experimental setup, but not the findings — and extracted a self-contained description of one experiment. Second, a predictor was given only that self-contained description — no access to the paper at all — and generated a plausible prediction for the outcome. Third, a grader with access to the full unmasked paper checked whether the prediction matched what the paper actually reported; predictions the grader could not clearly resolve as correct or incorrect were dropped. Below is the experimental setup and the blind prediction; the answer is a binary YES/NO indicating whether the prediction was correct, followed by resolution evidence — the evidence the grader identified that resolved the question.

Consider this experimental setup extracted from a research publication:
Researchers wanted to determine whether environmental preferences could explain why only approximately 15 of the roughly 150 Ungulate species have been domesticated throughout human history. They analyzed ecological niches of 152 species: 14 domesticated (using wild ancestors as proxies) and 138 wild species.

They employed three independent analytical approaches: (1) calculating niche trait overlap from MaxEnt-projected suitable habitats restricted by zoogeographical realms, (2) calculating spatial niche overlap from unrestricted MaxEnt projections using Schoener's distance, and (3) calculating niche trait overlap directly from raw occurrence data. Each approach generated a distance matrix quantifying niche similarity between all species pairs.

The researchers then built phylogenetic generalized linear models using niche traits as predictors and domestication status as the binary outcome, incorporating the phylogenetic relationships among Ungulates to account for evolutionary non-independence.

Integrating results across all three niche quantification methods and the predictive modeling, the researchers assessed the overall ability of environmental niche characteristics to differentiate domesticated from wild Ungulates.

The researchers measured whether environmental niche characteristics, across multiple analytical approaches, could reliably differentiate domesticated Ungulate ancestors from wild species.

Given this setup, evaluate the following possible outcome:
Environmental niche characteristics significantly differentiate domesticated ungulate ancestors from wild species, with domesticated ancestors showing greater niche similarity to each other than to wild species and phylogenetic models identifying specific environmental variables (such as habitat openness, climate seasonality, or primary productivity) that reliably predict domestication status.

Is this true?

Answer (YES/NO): NO